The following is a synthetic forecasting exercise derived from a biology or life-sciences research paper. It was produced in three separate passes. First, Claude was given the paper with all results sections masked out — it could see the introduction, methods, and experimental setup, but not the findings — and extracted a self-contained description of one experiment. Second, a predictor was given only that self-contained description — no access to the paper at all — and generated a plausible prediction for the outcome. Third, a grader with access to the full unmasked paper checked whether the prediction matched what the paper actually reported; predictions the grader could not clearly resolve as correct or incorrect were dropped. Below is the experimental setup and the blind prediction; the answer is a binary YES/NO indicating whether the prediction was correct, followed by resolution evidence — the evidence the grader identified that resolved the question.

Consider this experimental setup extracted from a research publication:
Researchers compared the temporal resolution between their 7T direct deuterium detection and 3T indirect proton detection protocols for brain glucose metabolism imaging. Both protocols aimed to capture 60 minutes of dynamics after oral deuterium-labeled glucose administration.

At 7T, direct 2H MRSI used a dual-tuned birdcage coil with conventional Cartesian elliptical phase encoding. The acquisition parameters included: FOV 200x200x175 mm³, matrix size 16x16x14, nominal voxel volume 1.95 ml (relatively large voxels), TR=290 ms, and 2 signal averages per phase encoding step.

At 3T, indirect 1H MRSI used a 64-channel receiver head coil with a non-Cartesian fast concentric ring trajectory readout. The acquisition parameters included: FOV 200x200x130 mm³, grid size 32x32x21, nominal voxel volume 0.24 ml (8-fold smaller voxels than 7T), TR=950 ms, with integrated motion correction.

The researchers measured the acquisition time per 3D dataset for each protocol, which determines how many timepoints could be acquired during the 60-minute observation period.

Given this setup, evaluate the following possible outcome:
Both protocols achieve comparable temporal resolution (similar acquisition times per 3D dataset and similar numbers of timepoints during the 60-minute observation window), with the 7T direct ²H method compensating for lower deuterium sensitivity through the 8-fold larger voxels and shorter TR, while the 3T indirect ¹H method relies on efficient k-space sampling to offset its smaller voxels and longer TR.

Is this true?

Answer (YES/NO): NO